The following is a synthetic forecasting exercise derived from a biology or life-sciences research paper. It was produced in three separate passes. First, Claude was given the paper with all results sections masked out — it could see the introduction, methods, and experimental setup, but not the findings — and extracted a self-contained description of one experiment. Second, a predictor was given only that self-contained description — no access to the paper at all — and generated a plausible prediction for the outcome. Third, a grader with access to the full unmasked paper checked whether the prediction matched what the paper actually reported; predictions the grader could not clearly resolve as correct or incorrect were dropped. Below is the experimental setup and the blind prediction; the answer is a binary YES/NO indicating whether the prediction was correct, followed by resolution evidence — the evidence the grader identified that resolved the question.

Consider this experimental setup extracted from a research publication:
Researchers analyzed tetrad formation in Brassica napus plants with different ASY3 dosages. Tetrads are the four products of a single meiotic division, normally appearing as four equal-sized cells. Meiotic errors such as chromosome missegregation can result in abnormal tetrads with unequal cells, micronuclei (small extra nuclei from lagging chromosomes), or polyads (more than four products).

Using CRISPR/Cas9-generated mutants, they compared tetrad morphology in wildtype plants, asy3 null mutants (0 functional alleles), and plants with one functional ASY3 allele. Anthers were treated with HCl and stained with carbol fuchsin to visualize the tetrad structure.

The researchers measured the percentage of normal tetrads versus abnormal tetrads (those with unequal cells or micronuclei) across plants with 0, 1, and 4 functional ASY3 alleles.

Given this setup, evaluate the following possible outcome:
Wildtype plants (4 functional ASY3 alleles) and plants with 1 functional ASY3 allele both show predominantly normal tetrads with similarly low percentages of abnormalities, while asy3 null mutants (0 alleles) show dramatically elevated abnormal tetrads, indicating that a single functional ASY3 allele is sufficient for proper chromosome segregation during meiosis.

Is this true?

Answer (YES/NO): NO